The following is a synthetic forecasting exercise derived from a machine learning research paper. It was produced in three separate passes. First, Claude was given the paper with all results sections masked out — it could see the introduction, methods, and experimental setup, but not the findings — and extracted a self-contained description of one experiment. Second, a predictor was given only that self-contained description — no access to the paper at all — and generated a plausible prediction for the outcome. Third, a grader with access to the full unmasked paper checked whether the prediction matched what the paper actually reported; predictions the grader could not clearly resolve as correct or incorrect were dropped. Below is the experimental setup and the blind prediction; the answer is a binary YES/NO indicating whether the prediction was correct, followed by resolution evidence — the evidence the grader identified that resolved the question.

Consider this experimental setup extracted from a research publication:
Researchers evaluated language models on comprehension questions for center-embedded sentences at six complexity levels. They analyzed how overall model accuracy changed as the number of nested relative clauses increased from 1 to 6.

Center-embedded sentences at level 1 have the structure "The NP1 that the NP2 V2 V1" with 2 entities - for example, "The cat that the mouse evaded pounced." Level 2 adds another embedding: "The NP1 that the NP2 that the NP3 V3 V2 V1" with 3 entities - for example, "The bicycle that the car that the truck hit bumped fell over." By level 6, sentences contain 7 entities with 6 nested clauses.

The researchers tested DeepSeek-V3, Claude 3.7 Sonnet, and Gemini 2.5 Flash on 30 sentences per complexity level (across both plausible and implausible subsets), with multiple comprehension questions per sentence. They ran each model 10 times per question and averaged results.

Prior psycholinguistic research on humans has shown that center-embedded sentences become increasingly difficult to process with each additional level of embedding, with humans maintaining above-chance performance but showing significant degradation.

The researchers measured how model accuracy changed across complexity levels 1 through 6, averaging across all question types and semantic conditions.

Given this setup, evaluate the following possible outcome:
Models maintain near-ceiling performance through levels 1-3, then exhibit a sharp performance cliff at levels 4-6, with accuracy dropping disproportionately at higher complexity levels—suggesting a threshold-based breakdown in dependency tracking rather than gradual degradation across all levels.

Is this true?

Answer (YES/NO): NO